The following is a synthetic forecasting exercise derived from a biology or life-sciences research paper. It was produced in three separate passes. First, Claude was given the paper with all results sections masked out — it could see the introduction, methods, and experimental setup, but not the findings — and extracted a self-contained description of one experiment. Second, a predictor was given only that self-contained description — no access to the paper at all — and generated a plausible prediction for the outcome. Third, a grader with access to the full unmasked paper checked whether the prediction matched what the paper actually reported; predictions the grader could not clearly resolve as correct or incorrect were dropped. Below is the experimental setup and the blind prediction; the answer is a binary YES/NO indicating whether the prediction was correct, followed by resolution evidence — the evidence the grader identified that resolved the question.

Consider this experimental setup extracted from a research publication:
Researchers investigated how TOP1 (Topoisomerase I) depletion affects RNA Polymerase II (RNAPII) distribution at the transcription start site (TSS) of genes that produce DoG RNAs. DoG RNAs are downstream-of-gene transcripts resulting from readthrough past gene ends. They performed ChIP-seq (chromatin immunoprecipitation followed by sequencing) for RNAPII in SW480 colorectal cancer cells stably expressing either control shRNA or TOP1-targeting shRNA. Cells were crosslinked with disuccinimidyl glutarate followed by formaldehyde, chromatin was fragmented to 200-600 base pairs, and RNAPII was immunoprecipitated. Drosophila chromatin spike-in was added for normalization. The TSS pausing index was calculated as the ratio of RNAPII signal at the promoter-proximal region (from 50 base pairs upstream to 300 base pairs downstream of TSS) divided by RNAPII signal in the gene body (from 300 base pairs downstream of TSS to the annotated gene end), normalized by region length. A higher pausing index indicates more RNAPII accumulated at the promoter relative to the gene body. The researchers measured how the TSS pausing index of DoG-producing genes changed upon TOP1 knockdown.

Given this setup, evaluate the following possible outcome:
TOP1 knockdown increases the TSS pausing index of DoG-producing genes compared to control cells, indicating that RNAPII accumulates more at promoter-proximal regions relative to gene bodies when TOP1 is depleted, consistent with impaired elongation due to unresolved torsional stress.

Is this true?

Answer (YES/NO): NO